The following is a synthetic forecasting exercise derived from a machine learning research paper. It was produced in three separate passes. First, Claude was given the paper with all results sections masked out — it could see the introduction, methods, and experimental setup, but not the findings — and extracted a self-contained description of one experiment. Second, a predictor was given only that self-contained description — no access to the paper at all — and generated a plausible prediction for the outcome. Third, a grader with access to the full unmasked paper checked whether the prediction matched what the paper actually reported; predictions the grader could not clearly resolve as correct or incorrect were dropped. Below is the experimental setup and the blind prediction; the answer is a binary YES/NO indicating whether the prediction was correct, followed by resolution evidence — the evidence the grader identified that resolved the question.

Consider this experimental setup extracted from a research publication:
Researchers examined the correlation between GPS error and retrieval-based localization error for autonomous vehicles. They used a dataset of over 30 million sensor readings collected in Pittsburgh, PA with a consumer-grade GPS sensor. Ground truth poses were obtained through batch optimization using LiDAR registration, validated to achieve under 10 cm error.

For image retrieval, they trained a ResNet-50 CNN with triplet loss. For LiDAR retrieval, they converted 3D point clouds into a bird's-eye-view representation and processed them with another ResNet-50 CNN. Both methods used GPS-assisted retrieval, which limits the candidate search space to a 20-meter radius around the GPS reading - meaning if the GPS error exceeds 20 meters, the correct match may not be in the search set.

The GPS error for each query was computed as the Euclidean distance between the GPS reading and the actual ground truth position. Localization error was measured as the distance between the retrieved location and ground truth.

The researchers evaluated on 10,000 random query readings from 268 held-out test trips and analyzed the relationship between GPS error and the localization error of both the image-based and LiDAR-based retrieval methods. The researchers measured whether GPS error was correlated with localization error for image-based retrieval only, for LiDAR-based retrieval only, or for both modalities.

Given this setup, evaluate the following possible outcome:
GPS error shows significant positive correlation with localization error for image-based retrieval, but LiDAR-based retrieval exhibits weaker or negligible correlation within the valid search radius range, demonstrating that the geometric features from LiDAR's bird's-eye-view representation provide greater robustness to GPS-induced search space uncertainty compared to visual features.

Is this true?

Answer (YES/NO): NO